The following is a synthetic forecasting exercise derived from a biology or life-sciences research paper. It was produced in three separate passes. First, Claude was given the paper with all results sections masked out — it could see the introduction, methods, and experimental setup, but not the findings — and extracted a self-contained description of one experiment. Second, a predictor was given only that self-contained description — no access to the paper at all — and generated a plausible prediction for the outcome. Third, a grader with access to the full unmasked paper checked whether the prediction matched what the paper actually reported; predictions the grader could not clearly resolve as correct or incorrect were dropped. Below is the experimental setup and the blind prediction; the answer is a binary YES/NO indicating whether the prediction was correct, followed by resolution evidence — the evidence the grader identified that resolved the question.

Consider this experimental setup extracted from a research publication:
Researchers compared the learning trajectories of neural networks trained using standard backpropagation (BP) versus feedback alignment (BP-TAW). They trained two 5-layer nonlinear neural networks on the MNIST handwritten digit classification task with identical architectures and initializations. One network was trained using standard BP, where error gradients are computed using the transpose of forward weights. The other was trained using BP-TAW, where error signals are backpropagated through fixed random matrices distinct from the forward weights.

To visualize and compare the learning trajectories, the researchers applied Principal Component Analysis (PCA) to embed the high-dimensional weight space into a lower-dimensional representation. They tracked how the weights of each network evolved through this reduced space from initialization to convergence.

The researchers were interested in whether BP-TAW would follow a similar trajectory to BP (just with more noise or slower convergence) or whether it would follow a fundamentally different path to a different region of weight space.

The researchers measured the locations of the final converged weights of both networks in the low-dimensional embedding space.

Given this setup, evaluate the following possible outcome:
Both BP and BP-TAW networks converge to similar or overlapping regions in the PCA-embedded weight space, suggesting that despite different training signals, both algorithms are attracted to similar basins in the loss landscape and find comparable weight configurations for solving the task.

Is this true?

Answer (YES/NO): NO